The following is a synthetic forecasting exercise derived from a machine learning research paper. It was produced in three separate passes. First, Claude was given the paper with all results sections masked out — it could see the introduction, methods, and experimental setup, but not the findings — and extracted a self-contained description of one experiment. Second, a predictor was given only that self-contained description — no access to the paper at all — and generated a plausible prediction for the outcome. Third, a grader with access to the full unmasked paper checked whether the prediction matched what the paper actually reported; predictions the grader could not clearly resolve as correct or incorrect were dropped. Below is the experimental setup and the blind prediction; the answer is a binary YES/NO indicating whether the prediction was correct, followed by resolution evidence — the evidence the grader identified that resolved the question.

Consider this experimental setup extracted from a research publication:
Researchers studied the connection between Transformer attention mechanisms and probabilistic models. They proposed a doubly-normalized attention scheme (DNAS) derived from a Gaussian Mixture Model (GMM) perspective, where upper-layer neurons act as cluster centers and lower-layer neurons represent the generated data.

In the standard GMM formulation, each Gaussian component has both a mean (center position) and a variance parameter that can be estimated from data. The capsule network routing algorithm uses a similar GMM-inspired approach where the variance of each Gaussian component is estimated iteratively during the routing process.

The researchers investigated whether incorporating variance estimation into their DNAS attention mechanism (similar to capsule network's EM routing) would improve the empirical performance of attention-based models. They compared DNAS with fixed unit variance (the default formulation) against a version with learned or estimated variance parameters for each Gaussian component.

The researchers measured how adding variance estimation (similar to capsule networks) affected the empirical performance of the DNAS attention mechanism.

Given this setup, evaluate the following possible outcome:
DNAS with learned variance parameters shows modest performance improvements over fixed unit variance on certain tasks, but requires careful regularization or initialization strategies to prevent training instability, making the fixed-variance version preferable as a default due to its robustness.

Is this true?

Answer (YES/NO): NO